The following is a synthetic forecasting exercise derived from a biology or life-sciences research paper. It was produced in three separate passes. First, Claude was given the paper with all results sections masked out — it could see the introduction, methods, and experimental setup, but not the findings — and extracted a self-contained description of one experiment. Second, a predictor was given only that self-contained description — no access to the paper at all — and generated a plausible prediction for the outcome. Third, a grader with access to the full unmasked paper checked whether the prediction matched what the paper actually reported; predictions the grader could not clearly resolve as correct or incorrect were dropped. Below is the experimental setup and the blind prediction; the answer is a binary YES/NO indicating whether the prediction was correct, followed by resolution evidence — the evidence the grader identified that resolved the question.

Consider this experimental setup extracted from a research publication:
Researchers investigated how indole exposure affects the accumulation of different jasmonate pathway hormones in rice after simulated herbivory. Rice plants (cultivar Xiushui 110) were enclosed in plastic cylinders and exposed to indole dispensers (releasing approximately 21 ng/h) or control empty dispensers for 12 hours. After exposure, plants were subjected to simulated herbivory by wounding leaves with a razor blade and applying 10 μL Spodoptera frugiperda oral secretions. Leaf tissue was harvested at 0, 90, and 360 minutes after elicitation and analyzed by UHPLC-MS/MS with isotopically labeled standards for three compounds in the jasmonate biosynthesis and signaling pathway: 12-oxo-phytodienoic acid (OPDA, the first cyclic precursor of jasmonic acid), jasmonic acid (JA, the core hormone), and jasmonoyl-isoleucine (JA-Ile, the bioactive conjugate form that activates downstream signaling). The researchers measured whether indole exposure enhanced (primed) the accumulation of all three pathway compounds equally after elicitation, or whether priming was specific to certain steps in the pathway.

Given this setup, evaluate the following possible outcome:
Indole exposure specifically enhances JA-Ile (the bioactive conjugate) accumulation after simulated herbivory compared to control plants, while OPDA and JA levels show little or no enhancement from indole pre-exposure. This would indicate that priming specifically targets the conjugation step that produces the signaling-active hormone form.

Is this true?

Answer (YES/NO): NO